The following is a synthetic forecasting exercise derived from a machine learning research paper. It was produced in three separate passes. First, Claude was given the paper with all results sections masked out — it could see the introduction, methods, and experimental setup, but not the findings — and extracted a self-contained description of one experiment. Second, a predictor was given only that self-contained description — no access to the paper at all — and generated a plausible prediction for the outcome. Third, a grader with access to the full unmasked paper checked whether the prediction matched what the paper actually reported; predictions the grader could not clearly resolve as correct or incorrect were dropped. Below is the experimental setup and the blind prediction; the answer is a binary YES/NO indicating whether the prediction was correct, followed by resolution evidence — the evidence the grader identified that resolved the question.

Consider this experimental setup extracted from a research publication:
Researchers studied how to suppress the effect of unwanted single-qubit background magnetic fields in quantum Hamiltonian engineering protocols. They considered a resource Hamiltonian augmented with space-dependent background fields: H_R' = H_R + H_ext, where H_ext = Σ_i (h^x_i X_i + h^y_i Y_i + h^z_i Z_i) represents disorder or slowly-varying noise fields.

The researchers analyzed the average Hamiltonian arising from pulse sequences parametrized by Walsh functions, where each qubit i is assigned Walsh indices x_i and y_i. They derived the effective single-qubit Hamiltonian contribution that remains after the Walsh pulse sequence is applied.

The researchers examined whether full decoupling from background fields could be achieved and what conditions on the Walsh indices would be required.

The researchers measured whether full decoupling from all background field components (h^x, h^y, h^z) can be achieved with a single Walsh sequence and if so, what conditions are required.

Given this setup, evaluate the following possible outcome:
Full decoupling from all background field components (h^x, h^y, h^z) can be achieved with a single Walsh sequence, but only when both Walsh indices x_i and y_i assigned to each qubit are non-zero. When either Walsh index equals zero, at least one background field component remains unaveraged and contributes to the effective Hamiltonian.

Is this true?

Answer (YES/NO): NO